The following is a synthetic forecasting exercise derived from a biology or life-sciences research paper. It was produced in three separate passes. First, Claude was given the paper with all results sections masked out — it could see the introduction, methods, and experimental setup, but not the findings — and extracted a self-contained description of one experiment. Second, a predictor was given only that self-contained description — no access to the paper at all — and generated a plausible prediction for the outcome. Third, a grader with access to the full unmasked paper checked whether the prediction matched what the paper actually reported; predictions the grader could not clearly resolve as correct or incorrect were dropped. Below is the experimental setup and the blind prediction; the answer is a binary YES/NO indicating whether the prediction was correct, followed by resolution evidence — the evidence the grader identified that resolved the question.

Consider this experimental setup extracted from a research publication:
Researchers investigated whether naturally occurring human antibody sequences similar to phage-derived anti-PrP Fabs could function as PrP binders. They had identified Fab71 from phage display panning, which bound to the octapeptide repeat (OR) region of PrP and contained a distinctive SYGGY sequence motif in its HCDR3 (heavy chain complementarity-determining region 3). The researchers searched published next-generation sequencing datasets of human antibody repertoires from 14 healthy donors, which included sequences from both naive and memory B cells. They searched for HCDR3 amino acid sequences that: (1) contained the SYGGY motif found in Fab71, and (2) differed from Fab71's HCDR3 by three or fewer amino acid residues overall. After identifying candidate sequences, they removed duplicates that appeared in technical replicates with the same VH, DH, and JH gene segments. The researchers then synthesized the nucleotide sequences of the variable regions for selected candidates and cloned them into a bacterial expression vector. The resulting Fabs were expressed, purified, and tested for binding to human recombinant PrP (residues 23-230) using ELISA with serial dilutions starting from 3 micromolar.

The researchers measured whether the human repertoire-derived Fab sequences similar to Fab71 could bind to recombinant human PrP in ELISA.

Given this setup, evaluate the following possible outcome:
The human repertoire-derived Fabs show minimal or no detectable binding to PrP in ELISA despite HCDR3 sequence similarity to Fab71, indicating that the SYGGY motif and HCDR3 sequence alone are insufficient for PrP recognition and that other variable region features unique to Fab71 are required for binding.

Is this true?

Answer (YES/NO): NO